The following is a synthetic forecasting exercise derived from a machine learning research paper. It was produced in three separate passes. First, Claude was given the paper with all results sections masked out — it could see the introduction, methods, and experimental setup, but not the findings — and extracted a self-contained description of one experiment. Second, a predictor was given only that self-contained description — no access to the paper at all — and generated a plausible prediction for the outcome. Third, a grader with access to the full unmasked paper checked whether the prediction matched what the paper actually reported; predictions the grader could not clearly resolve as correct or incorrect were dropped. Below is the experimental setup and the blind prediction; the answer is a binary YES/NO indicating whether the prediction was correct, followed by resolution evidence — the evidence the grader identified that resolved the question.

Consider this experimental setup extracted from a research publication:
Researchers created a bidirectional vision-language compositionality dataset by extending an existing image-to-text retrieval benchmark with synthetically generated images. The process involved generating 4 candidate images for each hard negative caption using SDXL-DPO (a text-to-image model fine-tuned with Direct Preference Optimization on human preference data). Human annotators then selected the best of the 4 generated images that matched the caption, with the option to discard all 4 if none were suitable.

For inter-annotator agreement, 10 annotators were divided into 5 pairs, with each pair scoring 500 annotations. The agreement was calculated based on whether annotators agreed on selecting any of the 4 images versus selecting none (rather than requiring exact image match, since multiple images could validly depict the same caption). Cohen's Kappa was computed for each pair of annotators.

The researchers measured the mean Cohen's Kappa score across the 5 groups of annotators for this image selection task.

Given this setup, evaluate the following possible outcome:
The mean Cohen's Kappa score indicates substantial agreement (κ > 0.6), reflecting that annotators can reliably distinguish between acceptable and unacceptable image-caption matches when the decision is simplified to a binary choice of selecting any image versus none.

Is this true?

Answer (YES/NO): NO